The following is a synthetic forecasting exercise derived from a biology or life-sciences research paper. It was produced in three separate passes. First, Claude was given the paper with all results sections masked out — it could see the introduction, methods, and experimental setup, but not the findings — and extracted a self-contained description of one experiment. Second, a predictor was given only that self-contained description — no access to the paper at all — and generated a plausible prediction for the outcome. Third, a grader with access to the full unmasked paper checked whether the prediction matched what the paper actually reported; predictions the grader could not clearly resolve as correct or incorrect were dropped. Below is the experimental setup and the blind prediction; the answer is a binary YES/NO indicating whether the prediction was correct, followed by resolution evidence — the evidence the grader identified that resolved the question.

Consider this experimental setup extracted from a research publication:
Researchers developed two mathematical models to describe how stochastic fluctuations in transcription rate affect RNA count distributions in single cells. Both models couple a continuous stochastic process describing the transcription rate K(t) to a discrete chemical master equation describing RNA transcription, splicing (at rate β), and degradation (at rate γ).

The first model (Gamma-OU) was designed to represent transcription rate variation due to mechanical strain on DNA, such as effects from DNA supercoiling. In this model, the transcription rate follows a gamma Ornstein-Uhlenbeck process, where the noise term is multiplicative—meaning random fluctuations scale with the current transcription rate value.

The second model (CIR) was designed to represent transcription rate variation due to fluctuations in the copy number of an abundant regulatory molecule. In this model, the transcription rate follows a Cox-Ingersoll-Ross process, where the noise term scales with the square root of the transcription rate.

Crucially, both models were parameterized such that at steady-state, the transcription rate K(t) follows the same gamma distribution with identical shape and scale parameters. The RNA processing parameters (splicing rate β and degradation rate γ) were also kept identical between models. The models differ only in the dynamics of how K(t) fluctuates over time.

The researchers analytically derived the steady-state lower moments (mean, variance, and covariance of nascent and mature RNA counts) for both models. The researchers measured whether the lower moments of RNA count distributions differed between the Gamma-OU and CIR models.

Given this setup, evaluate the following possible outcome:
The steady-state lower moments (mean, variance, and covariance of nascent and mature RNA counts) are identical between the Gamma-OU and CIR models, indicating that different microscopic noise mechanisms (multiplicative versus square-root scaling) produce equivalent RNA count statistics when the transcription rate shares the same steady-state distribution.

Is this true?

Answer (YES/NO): YES